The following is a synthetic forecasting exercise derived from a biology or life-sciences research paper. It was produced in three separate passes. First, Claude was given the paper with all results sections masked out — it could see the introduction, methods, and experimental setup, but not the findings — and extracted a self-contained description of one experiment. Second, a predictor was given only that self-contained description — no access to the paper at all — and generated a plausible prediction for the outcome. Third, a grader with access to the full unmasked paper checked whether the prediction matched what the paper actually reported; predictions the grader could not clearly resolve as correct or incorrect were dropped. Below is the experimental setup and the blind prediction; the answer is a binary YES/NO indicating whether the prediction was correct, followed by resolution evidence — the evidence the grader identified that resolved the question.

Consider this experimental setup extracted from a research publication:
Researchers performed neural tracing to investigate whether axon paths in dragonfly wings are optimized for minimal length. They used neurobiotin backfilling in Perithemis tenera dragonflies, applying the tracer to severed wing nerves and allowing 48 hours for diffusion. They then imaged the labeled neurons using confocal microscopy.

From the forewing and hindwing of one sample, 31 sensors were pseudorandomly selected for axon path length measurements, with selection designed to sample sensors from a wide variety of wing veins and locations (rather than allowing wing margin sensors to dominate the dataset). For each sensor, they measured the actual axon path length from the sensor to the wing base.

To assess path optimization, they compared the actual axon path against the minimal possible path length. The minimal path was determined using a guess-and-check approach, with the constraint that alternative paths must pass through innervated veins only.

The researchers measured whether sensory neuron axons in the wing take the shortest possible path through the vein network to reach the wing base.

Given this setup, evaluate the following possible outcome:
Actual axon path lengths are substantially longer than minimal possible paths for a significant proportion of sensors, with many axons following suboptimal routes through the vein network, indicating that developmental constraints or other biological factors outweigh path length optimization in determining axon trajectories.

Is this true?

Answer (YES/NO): NO